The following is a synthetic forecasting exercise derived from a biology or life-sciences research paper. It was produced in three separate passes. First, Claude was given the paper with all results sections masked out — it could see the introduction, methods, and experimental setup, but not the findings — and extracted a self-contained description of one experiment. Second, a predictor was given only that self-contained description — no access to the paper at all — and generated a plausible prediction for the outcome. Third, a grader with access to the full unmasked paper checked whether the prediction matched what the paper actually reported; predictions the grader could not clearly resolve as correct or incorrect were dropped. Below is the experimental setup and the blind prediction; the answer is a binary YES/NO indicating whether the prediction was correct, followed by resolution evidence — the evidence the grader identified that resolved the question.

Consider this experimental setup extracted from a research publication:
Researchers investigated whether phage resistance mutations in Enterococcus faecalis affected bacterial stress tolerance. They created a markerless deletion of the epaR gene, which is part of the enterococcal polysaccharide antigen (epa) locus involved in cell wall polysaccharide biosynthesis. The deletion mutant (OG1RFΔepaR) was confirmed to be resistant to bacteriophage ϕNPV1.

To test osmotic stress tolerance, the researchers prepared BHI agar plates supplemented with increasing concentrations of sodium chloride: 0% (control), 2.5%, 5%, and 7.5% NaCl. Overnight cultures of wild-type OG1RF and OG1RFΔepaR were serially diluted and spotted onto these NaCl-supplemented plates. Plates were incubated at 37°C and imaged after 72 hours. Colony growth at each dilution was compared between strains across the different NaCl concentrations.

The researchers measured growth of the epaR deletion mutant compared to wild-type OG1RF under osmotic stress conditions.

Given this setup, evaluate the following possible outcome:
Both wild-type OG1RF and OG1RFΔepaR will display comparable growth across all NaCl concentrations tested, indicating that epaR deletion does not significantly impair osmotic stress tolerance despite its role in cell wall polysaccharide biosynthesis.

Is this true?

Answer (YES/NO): NO